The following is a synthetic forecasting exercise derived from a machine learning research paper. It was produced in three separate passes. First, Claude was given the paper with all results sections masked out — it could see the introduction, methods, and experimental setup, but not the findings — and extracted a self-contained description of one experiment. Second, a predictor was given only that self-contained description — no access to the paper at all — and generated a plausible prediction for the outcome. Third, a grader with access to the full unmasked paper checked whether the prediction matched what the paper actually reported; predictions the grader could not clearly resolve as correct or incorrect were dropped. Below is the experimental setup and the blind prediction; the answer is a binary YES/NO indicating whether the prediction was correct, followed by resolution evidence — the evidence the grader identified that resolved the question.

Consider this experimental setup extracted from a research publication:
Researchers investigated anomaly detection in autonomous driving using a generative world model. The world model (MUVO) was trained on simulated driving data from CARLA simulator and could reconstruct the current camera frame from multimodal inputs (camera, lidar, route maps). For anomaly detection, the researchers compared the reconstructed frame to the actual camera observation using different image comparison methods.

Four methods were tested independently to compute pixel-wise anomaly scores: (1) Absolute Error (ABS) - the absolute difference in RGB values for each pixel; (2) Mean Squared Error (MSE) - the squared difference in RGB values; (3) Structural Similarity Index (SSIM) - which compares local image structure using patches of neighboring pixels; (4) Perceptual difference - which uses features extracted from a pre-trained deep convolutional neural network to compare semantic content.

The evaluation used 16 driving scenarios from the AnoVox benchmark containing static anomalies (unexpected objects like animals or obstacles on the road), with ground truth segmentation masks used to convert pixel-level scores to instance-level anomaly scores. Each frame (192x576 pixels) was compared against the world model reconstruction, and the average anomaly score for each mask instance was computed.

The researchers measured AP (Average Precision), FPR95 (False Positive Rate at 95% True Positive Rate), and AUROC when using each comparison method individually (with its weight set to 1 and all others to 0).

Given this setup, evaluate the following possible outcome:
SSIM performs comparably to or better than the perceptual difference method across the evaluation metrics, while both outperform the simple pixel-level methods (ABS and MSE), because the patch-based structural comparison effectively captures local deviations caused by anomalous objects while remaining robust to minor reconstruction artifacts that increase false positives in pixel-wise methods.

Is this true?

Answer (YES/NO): NO